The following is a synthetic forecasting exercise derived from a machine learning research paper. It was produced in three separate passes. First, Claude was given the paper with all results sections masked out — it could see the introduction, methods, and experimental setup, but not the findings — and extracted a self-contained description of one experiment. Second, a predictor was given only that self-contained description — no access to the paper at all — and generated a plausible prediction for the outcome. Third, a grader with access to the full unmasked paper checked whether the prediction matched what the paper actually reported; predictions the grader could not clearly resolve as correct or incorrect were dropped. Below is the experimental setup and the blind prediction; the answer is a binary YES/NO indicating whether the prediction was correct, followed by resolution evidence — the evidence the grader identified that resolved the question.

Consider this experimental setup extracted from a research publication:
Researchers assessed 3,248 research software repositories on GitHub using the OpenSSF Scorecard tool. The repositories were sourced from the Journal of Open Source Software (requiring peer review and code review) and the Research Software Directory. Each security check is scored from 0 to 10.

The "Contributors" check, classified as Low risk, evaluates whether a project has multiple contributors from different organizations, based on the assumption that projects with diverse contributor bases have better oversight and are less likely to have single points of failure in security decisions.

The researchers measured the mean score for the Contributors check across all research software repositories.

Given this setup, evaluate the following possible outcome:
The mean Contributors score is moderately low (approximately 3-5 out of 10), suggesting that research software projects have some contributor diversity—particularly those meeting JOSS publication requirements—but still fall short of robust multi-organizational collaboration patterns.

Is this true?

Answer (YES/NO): NO